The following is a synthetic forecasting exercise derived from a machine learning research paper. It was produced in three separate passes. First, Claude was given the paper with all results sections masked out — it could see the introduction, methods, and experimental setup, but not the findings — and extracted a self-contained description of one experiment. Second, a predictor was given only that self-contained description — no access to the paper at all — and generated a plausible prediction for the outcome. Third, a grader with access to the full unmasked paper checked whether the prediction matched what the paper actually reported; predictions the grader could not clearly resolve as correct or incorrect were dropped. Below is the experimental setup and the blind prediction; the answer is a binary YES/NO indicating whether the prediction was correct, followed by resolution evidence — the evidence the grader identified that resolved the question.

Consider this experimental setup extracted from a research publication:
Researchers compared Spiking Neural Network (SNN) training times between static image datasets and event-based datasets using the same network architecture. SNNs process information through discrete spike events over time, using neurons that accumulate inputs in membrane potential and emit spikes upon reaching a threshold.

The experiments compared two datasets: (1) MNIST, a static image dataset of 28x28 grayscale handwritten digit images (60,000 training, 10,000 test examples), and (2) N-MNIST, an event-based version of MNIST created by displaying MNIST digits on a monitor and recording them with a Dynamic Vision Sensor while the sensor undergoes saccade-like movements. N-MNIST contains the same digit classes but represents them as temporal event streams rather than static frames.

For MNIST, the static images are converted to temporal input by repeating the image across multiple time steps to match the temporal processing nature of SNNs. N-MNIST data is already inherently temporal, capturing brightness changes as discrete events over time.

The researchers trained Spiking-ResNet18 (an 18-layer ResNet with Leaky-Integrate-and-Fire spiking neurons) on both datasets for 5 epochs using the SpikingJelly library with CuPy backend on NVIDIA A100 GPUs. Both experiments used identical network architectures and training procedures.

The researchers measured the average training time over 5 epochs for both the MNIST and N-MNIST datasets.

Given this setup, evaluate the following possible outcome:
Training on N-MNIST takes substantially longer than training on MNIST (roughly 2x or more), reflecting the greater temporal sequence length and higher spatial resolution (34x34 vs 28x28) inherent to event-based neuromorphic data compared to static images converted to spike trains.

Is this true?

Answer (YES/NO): YES